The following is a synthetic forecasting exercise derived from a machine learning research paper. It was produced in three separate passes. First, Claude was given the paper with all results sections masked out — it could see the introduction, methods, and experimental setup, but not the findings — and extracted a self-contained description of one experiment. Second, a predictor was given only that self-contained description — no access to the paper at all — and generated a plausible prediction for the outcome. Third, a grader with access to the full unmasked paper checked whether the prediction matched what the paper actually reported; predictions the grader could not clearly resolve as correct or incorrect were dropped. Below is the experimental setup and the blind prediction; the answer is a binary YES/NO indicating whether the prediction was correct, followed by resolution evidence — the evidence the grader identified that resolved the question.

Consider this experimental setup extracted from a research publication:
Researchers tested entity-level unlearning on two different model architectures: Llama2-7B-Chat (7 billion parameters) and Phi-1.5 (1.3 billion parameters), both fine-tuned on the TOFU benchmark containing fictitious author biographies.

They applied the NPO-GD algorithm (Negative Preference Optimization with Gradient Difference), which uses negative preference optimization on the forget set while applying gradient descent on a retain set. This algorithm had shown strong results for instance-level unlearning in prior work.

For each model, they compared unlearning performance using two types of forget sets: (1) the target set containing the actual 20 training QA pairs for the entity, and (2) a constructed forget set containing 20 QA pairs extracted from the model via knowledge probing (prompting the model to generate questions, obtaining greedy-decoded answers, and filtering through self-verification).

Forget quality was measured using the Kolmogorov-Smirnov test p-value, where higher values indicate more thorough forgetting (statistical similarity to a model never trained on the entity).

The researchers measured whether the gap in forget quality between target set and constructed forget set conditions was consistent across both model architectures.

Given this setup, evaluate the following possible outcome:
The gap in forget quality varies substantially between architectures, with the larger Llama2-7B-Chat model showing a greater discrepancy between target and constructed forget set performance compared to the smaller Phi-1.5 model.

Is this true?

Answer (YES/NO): NO